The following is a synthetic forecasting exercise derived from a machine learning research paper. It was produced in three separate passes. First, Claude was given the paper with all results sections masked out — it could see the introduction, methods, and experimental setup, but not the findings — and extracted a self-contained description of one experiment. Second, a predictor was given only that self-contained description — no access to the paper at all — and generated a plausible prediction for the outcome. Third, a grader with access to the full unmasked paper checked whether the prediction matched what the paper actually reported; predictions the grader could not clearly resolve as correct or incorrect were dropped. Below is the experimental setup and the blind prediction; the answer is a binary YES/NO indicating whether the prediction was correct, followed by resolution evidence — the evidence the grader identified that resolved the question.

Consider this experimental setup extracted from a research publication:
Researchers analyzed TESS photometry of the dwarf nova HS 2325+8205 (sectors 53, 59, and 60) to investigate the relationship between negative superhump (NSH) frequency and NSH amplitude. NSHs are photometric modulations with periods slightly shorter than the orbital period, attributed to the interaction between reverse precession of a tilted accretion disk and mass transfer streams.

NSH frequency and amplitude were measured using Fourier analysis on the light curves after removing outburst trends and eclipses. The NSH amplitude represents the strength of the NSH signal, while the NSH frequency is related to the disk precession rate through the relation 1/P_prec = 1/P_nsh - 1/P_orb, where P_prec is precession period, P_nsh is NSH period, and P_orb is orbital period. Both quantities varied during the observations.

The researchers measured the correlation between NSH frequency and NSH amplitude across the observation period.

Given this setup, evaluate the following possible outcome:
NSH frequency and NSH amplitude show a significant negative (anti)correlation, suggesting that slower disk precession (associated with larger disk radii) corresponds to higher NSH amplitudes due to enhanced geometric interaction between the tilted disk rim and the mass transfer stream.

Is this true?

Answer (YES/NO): YES